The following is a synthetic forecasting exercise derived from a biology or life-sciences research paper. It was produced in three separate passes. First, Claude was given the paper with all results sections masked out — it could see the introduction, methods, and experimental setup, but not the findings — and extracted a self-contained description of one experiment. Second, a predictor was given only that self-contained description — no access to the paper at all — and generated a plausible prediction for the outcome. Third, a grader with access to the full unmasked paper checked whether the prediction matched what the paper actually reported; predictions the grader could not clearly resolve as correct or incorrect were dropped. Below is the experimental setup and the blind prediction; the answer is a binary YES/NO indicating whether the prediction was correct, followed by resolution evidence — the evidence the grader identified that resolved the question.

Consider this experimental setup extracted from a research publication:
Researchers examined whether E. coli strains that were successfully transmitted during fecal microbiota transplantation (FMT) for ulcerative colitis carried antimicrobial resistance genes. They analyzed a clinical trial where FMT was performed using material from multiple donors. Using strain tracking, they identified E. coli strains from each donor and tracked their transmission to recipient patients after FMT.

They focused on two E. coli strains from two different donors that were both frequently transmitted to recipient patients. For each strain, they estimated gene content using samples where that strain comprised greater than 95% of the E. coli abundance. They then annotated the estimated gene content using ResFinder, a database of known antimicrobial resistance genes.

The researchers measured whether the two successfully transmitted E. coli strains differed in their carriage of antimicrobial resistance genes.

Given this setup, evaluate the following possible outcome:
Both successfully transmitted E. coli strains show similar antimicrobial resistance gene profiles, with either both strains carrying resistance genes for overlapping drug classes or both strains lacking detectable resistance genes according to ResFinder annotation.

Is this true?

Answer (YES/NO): NO